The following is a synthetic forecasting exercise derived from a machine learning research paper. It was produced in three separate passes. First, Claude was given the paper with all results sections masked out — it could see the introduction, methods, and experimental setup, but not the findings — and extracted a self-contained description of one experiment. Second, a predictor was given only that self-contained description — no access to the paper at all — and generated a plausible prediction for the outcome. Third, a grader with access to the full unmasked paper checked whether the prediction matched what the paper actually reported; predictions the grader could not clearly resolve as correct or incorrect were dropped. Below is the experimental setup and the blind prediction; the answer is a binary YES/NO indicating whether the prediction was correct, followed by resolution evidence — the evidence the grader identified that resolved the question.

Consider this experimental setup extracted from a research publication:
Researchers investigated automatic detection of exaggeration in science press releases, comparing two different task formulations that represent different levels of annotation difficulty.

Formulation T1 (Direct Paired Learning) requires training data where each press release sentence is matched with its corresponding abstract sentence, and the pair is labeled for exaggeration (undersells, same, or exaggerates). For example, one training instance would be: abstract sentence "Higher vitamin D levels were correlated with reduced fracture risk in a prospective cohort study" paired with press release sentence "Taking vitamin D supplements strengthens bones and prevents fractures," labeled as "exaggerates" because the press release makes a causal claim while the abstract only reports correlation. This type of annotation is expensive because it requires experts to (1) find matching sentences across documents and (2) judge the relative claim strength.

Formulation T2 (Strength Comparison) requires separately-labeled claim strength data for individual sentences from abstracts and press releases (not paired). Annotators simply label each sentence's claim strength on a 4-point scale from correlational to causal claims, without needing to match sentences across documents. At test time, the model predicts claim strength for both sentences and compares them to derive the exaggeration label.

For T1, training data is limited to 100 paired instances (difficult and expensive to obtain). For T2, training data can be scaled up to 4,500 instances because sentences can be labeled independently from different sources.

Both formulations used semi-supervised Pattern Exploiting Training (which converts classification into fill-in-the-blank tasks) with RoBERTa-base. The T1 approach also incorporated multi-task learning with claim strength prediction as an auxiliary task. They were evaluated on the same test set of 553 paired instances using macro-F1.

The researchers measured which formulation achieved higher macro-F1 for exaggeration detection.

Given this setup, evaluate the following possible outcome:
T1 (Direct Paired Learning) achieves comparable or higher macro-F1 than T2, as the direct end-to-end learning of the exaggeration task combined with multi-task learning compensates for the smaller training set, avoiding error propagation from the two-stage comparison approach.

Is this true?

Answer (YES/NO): NO